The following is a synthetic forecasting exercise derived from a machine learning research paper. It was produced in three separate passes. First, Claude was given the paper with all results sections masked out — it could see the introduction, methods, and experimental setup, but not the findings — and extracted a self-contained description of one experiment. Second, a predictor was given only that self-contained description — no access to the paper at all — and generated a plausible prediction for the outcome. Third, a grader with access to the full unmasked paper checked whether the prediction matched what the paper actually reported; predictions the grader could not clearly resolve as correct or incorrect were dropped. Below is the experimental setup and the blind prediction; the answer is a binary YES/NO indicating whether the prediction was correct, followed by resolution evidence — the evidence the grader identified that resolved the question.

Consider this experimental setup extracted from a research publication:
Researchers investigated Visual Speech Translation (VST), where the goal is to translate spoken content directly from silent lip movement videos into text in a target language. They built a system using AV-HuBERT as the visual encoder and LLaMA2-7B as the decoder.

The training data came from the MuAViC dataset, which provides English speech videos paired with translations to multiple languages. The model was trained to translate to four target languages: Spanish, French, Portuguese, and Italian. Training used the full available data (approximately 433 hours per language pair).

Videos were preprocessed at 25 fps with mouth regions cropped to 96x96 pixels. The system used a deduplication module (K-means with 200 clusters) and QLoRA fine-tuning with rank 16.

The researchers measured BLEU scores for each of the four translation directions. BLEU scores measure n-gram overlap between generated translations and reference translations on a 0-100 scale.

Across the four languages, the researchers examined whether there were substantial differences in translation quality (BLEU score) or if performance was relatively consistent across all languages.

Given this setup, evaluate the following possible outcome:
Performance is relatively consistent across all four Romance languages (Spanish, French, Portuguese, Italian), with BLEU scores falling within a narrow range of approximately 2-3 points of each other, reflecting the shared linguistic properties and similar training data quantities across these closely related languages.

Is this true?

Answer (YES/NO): NO